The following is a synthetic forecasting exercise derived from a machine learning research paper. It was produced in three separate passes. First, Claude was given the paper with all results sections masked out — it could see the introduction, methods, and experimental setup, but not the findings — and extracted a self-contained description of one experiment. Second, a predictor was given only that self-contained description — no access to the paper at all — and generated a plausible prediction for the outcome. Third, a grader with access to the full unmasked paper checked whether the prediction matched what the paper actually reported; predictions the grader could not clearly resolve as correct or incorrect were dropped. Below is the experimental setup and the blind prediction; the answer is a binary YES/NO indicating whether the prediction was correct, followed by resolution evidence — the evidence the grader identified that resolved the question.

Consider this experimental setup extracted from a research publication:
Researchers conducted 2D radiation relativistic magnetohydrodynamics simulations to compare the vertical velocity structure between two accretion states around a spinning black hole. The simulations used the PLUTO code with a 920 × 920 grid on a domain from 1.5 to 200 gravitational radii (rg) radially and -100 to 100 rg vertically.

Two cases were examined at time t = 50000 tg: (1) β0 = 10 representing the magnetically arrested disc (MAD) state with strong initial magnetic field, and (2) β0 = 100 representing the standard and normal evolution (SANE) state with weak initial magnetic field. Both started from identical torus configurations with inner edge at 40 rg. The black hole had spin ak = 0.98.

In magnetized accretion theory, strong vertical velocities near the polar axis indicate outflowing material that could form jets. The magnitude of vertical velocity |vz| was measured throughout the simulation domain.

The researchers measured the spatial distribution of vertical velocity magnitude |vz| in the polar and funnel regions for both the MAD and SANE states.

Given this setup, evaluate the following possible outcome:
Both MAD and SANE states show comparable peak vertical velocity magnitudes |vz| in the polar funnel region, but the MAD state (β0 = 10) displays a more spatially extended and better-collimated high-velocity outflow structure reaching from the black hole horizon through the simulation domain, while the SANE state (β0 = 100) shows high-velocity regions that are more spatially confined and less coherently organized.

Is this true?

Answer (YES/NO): NO